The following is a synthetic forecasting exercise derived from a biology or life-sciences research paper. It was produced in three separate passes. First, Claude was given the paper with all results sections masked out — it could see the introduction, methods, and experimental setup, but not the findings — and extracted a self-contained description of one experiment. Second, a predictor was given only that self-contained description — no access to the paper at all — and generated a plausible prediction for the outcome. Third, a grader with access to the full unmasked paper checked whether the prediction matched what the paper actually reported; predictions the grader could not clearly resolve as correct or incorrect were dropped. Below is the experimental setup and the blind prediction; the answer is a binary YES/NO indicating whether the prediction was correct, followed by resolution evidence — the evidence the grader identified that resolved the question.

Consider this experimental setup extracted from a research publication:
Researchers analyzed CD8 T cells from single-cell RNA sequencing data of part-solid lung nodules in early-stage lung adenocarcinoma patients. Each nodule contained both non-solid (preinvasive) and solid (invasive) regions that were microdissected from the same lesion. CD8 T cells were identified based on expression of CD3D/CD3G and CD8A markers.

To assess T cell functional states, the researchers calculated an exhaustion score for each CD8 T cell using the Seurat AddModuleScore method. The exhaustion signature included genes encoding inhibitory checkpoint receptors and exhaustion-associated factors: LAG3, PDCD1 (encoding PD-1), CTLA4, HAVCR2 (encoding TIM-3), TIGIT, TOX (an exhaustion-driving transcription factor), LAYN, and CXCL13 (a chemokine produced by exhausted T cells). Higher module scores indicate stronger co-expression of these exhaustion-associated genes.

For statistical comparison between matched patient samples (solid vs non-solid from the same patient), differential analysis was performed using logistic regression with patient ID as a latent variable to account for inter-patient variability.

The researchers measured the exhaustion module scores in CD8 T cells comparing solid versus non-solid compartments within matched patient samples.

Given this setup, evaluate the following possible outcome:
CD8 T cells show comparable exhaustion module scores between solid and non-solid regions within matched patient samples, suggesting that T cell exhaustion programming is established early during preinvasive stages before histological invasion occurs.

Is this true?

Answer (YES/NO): NO